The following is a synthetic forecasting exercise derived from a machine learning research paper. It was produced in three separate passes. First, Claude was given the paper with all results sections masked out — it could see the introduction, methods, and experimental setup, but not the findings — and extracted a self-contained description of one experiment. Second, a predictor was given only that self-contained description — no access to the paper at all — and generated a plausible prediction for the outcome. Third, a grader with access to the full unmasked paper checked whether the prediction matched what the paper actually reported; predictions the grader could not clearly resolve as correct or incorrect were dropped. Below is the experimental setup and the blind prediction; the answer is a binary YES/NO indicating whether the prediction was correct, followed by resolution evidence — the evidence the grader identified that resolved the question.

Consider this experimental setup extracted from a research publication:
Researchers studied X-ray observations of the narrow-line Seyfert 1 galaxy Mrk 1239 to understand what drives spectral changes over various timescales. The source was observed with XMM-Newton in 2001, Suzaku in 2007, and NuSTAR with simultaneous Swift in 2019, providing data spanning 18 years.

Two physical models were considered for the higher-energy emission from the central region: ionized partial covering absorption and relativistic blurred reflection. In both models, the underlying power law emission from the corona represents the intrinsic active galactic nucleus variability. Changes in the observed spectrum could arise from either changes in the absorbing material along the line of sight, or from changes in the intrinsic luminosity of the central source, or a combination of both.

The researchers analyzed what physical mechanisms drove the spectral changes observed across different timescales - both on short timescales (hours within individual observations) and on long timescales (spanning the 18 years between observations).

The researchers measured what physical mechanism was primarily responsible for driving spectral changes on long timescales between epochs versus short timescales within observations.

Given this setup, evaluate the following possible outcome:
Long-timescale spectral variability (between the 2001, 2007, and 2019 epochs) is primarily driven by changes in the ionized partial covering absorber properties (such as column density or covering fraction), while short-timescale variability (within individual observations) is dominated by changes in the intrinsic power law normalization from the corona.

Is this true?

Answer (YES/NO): YES